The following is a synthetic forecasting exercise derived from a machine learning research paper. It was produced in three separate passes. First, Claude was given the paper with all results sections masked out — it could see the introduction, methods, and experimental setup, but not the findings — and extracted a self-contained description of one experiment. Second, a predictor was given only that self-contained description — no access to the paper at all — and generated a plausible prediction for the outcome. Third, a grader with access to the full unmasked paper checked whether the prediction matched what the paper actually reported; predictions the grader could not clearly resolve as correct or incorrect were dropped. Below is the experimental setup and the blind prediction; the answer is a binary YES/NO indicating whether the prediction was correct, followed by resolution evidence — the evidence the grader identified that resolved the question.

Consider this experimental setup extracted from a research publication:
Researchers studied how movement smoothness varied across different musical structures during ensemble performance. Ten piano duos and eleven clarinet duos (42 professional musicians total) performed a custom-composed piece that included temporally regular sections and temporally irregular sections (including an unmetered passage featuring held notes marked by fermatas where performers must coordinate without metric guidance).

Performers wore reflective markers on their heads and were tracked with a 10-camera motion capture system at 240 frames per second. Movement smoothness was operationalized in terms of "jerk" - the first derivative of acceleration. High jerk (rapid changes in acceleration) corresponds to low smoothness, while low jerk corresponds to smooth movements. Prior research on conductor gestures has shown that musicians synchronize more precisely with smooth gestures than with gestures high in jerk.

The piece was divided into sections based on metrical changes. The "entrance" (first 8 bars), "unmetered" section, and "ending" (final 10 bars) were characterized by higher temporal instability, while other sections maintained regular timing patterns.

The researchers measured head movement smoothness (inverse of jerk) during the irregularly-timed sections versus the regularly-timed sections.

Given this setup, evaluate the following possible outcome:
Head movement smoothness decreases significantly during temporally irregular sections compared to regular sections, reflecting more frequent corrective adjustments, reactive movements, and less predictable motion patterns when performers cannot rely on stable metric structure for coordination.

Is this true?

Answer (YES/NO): NO